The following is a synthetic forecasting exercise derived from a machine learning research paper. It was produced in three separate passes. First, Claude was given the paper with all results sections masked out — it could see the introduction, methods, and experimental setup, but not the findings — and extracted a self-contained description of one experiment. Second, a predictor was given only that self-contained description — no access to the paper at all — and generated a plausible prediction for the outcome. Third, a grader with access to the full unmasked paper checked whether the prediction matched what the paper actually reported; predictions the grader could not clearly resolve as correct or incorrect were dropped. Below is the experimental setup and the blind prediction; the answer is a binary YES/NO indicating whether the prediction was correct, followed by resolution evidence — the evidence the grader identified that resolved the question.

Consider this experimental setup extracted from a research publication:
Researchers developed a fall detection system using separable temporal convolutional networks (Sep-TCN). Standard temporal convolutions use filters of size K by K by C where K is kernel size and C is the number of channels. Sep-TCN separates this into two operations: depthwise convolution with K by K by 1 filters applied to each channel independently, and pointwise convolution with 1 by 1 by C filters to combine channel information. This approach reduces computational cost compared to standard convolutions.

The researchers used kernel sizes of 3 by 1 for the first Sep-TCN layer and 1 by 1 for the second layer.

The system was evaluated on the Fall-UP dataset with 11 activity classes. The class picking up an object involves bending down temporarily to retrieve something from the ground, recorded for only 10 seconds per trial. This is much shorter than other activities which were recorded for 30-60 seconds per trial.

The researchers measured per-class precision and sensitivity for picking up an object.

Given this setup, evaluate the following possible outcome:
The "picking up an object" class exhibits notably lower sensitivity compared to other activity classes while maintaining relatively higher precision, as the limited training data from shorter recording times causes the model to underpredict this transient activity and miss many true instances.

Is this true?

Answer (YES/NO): NO